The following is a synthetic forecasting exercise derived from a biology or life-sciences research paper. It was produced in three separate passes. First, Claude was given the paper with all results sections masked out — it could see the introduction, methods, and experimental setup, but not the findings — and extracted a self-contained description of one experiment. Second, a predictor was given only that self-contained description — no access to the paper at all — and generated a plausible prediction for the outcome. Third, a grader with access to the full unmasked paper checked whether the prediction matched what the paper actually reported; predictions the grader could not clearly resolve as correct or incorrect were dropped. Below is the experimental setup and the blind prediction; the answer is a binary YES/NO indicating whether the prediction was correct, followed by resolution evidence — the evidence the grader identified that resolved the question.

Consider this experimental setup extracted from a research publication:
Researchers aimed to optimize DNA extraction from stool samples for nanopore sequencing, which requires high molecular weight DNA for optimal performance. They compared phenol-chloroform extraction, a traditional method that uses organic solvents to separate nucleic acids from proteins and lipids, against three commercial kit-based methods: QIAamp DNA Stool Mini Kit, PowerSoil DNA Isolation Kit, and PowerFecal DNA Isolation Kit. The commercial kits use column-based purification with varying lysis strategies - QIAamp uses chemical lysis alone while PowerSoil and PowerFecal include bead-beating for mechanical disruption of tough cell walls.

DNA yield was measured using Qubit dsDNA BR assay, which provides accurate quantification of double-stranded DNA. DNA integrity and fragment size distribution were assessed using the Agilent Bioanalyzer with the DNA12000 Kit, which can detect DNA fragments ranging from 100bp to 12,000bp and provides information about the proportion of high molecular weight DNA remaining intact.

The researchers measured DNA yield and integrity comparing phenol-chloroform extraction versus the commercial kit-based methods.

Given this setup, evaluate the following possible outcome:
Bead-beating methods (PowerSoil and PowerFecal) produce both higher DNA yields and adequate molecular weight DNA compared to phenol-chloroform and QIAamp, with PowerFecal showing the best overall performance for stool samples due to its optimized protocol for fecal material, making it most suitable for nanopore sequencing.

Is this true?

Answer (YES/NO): NO